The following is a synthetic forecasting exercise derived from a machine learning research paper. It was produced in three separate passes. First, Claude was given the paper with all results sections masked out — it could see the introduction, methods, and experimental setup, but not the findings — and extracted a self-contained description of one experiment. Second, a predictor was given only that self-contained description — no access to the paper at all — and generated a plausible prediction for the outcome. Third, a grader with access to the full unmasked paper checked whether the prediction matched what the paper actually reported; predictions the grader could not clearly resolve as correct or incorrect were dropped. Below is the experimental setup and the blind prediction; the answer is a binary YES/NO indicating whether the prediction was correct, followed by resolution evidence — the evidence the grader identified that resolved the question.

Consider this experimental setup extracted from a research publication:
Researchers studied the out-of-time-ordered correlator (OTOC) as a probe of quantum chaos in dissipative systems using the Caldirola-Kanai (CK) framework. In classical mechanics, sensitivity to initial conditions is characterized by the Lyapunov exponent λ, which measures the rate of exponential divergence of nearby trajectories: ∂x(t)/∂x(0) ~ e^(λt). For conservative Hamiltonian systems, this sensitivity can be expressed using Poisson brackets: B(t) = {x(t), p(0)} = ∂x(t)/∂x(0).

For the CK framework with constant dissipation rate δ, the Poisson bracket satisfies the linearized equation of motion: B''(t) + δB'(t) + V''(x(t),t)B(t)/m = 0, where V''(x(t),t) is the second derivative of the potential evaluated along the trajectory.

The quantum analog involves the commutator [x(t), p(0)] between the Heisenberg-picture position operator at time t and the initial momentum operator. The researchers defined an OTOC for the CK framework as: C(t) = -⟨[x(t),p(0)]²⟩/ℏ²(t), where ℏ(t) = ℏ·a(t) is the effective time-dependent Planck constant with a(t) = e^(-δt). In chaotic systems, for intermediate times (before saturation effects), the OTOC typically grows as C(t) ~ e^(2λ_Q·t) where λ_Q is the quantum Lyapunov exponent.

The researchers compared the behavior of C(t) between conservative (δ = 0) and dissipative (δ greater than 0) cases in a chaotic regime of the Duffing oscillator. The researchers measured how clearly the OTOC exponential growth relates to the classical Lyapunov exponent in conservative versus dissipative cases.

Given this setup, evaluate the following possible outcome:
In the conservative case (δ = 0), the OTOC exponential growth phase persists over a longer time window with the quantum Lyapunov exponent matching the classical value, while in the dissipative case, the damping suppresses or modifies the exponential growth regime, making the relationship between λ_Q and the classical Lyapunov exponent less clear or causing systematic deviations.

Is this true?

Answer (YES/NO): NO